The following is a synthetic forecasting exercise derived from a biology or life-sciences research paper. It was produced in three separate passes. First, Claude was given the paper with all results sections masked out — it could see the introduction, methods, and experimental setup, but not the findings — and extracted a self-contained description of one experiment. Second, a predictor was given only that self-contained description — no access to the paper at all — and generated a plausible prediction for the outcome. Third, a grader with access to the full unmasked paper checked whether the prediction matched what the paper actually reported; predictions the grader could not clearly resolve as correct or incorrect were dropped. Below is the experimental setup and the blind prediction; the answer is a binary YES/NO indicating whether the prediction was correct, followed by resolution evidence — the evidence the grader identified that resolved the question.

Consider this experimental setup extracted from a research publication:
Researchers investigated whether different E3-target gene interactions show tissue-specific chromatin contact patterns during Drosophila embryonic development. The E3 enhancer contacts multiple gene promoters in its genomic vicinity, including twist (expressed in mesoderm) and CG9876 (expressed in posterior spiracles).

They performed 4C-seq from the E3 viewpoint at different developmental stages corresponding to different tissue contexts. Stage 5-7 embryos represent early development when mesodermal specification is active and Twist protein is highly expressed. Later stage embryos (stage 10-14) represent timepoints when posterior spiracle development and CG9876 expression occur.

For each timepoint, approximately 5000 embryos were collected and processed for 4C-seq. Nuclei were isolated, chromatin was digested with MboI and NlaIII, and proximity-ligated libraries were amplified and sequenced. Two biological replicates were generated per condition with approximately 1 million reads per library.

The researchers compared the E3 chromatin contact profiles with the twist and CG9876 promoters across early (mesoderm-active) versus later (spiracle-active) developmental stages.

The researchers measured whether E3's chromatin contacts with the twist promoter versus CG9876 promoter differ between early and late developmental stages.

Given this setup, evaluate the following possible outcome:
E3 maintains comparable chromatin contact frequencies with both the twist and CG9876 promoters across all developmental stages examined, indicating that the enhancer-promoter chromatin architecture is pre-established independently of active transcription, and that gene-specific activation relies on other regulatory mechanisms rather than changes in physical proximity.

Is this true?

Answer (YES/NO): NO